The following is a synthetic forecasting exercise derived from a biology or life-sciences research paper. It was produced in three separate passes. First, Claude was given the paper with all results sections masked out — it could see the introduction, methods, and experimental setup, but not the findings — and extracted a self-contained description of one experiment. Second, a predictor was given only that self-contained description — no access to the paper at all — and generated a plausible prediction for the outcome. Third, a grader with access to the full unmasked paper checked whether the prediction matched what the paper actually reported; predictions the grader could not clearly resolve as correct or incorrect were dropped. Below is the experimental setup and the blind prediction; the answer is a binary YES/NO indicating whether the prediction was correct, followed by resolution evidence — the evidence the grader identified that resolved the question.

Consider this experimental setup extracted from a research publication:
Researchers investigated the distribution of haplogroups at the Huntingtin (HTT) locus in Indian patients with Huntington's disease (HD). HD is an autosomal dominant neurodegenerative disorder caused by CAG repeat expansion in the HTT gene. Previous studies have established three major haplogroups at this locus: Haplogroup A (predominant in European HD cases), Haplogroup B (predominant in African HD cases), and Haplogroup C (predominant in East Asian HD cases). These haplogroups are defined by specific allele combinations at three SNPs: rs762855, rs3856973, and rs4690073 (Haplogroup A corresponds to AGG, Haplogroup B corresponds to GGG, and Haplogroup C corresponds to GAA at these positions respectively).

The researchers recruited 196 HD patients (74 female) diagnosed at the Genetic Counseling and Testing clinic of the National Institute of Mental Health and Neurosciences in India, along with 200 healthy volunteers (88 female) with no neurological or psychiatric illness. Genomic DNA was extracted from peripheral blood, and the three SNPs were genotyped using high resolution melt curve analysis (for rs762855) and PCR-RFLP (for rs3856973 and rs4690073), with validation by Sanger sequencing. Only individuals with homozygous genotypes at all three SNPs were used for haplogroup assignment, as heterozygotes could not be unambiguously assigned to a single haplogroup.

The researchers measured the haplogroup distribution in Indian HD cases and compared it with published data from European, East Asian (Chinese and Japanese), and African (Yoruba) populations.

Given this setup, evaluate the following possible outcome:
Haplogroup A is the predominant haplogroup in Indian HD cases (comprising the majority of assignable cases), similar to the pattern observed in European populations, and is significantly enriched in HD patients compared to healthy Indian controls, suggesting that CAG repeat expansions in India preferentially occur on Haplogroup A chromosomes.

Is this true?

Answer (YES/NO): NO